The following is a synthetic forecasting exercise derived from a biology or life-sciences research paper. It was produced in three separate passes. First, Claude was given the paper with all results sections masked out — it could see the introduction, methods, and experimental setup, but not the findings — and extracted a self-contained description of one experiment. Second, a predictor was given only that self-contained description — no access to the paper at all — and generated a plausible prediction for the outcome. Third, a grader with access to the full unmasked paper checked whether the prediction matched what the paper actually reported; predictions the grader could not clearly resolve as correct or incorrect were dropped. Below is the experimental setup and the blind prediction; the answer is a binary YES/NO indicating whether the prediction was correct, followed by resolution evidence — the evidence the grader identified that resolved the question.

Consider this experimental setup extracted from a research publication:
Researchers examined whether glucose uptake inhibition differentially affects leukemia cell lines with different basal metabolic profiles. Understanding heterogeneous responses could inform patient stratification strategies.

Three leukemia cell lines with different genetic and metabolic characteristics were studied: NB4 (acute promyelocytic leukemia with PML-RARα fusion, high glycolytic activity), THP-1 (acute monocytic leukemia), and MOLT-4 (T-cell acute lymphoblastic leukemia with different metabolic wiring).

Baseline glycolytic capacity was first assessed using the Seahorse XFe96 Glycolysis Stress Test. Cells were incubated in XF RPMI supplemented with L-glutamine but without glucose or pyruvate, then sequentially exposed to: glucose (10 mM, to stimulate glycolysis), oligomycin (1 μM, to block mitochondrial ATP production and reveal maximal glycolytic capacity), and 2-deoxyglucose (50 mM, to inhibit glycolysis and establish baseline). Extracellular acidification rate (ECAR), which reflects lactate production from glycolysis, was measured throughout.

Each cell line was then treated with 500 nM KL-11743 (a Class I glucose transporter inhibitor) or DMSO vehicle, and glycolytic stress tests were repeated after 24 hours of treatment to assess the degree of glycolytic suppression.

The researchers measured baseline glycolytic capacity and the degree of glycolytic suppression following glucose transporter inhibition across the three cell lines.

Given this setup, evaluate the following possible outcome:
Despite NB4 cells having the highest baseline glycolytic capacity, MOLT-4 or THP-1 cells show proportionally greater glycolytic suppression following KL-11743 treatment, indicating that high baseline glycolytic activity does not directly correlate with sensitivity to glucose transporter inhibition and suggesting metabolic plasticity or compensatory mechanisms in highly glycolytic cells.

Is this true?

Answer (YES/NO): NO